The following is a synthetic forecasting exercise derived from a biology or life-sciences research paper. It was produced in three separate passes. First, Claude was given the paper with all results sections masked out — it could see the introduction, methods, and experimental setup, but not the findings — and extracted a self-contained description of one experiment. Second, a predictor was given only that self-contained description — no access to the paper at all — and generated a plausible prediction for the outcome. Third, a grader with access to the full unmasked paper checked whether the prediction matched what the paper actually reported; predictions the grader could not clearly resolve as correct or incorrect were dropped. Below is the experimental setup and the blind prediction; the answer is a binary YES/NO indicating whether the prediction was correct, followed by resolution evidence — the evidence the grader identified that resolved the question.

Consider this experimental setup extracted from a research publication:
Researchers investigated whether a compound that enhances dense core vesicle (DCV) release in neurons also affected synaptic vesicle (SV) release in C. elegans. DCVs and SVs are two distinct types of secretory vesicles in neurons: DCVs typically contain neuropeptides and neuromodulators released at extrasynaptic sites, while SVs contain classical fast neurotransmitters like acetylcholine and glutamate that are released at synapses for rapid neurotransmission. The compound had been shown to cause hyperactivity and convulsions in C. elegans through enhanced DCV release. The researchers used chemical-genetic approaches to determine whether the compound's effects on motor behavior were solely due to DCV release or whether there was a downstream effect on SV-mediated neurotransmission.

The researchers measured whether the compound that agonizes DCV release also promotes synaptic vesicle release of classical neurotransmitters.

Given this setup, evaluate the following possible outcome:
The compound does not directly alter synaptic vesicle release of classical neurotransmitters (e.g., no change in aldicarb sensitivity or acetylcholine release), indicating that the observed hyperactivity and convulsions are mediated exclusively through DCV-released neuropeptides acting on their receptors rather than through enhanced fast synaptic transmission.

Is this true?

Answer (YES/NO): NO